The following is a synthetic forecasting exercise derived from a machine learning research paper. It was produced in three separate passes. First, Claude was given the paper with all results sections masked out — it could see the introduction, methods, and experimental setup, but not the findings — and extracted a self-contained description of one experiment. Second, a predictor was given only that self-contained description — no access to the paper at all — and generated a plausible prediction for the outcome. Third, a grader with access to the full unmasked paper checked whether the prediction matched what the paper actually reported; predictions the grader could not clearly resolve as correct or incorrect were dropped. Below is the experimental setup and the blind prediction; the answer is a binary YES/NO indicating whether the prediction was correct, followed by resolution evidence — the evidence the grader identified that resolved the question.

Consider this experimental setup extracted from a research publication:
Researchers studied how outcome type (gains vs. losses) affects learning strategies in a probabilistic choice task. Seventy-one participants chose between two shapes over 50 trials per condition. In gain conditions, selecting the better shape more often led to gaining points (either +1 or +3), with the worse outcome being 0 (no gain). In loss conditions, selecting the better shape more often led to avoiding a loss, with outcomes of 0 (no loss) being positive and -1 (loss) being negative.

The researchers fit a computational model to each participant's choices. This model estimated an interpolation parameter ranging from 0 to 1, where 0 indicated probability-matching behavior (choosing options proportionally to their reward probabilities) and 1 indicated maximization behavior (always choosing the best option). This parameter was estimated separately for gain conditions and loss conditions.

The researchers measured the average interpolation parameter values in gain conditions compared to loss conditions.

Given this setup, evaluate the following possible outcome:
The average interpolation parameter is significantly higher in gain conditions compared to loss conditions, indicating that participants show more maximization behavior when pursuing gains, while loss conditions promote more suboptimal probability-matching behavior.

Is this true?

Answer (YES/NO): NO